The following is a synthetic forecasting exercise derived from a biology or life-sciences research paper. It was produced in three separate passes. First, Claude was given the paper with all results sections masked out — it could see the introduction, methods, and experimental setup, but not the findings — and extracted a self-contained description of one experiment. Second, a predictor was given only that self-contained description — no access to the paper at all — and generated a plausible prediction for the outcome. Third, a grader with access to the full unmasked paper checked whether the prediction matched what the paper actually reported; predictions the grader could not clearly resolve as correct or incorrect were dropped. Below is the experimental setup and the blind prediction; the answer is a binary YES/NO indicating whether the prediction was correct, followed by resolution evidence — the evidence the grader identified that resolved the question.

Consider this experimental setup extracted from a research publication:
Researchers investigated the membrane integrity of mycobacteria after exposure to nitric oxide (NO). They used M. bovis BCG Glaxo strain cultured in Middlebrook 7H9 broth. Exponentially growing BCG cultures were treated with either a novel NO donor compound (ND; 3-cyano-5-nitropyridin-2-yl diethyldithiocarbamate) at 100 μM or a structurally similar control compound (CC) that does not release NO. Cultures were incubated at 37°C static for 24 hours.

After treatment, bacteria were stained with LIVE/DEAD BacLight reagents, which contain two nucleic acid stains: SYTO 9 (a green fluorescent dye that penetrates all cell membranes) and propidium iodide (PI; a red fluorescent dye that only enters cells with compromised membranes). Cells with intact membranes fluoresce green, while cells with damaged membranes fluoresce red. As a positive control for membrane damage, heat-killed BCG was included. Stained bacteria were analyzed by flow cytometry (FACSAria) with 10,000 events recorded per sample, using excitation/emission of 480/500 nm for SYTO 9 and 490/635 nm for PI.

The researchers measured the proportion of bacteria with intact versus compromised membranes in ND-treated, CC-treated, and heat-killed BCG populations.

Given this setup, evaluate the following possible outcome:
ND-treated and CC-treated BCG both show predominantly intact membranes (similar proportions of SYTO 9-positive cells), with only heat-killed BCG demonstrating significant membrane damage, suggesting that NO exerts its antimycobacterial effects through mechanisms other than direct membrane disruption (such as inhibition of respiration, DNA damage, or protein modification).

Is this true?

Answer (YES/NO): YES